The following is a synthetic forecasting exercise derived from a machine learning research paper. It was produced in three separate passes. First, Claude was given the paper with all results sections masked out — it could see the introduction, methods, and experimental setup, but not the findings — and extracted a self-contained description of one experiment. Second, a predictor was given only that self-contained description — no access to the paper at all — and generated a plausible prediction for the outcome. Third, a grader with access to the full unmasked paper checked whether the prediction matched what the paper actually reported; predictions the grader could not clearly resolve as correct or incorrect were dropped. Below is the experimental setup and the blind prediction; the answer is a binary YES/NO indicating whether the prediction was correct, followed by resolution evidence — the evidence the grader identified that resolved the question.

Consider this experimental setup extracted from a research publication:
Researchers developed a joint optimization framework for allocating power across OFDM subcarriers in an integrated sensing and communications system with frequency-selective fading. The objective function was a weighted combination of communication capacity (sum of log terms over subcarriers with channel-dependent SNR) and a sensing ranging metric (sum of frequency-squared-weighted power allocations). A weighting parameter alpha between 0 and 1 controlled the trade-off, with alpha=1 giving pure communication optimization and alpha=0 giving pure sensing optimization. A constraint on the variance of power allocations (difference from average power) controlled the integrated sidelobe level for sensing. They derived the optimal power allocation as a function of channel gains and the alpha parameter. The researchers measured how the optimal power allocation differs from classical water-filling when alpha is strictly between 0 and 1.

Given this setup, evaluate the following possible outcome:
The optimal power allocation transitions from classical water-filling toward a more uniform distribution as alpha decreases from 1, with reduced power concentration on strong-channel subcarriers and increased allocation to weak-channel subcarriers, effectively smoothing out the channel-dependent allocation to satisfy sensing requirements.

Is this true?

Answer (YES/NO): NO